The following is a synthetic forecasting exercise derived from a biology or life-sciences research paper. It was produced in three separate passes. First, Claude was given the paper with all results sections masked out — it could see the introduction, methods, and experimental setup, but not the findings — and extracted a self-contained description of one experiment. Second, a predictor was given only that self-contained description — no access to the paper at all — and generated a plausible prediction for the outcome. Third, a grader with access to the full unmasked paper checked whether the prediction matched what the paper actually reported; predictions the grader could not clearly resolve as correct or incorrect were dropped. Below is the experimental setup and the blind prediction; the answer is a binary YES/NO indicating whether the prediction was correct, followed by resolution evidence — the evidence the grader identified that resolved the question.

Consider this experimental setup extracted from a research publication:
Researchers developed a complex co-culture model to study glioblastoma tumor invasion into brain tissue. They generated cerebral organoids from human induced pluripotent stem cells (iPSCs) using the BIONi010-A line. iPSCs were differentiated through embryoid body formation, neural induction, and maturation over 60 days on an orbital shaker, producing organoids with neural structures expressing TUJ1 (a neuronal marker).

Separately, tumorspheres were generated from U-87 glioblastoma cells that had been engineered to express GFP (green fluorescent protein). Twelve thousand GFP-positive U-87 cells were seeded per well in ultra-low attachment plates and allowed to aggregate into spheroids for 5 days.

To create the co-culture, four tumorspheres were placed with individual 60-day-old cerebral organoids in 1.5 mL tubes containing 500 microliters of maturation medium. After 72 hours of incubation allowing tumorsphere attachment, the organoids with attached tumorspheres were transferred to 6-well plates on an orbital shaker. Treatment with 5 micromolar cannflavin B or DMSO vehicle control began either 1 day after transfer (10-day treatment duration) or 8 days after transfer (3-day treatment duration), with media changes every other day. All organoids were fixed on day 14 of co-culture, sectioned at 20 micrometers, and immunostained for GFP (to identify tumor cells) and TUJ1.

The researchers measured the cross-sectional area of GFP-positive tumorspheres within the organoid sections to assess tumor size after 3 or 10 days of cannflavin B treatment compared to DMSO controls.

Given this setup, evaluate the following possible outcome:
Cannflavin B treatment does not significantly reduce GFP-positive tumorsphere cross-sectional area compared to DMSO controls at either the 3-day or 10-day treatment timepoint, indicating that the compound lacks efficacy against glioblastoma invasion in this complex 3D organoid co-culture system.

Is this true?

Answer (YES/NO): NO